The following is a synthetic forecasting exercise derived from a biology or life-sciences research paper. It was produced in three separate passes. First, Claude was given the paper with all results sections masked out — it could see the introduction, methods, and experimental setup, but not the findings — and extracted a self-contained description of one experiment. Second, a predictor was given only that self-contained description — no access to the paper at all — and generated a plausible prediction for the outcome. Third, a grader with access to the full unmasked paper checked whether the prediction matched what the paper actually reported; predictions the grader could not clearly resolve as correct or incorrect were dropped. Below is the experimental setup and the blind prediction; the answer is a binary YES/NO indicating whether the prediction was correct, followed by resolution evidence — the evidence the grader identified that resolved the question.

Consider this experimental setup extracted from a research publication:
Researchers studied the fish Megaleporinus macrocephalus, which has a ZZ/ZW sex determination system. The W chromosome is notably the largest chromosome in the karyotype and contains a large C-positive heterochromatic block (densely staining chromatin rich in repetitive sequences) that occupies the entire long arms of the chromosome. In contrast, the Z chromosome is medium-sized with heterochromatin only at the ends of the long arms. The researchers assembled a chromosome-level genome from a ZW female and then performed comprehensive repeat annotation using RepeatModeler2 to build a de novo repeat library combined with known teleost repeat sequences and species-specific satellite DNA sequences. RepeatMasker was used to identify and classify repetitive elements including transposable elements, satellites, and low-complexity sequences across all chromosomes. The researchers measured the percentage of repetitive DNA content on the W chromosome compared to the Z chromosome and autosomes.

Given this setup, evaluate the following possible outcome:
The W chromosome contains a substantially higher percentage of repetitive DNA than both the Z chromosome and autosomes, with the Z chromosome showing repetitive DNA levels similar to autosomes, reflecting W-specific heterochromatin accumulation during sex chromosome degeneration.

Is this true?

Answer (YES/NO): NO